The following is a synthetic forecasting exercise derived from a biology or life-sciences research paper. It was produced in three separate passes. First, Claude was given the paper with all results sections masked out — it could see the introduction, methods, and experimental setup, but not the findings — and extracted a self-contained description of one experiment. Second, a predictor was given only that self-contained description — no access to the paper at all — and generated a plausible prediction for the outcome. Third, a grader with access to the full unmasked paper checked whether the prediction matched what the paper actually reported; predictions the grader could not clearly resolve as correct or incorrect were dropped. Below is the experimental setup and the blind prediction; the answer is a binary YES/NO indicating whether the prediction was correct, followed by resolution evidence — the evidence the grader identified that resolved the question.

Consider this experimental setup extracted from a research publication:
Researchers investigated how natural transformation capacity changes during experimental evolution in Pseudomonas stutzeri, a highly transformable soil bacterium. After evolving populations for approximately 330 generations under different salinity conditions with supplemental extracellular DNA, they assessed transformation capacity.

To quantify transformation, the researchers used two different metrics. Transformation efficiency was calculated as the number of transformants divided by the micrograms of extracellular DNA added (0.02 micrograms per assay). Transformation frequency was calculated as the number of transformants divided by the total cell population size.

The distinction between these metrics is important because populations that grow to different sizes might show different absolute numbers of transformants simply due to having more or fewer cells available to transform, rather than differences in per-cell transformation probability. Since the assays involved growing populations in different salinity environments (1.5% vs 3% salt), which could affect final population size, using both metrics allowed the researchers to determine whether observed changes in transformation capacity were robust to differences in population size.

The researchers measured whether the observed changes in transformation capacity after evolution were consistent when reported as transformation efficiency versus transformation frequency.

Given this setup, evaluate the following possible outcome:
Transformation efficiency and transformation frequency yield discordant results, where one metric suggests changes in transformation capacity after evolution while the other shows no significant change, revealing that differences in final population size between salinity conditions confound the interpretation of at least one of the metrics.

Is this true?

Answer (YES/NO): YES